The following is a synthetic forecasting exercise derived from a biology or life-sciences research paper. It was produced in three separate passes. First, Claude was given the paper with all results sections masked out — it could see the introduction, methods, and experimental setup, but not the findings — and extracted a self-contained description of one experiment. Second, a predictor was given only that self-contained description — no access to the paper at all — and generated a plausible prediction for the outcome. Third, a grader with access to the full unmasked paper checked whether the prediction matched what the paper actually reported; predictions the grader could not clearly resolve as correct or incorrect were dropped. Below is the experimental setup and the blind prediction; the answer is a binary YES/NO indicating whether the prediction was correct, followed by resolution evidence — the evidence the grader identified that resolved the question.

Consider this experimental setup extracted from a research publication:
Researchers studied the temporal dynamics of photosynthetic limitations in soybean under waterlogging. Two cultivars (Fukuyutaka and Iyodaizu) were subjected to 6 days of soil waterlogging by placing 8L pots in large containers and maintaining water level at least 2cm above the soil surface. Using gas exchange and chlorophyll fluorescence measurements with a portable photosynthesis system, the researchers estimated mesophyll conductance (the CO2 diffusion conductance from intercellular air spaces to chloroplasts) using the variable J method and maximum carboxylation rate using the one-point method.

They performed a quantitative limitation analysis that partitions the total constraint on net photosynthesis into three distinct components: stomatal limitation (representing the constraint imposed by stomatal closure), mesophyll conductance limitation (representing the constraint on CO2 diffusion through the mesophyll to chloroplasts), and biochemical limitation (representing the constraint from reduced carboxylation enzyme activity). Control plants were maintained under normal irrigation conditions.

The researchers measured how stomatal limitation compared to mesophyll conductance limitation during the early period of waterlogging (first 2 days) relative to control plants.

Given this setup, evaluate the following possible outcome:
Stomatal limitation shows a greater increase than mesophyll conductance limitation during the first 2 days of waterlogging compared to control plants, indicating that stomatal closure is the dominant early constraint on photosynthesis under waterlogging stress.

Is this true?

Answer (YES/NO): NO